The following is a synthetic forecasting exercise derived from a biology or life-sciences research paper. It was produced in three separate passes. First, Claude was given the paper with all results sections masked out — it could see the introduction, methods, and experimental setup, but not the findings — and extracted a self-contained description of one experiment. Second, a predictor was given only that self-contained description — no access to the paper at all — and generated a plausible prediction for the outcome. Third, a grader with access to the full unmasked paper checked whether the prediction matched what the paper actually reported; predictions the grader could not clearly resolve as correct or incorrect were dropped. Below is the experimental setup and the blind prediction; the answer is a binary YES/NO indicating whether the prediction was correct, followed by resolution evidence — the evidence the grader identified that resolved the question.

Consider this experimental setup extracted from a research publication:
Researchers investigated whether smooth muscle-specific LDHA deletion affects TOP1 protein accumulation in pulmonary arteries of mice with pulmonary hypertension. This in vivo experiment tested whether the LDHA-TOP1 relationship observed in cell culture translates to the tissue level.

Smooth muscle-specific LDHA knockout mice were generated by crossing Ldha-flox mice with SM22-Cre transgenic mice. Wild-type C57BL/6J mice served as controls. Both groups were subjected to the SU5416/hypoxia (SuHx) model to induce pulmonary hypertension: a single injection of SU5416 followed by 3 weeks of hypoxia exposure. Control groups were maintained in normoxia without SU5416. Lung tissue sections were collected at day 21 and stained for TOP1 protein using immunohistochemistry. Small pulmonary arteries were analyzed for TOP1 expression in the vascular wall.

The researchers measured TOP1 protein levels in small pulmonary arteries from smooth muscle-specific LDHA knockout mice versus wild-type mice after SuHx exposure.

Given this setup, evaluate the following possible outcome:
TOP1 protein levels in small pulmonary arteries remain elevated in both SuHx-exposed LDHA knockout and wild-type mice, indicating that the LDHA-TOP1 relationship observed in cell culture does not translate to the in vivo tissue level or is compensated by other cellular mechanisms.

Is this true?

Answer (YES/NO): NO